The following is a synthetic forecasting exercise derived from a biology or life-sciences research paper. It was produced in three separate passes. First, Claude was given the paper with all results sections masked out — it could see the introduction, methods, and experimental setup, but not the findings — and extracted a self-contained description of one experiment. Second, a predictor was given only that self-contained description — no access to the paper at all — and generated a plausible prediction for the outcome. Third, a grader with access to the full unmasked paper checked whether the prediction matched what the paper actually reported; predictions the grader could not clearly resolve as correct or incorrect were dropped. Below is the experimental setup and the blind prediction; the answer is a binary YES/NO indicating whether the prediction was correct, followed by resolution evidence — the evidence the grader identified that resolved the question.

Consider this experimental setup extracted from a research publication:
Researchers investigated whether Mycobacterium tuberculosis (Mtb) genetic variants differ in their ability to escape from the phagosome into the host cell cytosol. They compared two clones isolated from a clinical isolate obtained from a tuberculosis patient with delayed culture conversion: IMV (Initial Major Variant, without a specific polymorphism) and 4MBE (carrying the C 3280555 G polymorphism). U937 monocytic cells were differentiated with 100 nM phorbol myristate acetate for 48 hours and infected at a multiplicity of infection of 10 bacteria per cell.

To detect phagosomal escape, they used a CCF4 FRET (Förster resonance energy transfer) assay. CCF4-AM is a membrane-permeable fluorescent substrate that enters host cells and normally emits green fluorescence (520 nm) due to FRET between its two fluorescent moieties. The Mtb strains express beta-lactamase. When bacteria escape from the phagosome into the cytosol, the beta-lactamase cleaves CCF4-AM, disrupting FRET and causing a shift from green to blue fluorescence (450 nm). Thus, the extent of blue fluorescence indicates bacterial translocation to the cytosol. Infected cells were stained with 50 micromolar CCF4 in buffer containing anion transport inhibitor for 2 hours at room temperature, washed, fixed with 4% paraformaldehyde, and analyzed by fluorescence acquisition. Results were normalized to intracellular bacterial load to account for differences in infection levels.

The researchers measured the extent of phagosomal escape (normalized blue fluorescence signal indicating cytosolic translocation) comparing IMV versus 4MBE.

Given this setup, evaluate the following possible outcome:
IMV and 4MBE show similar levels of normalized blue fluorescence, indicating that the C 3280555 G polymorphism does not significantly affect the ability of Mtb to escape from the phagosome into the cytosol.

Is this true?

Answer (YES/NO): NO